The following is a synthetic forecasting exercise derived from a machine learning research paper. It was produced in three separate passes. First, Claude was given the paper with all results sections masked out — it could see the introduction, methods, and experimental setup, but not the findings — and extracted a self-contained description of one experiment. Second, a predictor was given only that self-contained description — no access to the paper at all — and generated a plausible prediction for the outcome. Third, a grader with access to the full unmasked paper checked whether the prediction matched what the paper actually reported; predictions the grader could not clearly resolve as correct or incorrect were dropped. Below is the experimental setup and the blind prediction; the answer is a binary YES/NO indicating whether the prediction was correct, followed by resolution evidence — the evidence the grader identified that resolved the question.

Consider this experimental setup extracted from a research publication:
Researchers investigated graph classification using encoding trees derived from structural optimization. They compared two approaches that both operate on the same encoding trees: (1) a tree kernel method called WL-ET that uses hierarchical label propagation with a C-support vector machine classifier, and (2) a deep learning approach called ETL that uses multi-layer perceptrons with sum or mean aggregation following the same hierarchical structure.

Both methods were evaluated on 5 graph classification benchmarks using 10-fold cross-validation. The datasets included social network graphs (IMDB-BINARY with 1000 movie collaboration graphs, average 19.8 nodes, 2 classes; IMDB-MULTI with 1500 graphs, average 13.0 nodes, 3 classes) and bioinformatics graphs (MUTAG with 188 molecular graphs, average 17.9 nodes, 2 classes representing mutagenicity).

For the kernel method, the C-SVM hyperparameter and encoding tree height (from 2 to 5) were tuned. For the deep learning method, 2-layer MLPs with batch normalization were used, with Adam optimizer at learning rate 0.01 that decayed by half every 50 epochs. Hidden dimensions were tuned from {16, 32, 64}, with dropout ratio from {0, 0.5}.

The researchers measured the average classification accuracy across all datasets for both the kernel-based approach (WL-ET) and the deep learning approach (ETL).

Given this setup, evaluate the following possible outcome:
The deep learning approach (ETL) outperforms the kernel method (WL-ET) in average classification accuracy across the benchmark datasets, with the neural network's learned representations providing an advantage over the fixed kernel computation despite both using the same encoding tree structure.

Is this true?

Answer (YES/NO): YES